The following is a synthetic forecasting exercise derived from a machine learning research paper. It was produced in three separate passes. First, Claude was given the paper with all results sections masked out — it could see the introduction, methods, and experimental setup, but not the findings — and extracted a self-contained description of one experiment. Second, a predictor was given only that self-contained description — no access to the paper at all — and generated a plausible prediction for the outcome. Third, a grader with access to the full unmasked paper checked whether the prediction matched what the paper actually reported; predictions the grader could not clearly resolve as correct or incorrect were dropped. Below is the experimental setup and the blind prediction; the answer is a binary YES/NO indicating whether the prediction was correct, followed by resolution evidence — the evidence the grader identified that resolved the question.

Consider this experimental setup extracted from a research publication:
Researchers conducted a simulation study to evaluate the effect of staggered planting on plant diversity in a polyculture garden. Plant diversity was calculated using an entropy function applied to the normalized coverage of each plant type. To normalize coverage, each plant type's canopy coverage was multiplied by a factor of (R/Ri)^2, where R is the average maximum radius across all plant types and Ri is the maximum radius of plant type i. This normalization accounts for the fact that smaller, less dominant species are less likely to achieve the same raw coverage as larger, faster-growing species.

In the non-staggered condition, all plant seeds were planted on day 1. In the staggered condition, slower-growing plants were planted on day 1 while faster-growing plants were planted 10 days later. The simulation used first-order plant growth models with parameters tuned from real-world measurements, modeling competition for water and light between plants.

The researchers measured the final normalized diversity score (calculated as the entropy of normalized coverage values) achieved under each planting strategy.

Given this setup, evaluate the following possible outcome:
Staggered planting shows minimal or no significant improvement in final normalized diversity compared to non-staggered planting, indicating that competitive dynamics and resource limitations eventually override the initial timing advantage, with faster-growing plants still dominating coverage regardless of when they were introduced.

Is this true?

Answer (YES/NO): YES